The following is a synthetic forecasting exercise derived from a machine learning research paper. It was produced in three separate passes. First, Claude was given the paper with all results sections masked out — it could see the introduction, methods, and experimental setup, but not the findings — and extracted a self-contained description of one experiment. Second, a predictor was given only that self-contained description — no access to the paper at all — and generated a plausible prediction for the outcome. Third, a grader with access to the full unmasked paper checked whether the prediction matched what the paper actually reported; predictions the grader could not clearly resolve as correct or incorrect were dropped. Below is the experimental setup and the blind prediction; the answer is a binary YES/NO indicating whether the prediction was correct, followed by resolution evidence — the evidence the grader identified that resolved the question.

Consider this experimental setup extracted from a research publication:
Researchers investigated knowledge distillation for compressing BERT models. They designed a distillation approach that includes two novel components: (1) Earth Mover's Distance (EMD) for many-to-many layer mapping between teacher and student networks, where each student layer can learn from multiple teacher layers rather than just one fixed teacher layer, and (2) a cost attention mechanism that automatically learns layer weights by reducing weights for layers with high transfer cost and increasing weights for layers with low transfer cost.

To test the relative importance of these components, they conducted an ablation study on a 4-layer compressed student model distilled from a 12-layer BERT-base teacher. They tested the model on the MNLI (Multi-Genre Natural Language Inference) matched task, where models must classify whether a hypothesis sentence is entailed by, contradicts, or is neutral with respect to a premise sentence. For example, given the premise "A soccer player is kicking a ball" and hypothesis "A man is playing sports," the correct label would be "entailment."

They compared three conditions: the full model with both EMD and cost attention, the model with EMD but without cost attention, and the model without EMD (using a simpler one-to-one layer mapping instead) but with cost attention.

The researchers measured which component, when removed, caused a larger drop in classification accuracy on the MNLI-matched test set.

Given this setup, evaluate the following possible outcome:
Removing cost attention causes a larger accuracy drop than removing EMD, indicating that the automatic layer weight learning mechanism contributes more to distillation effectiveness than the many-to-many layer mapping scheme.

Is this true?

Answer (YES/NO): NO